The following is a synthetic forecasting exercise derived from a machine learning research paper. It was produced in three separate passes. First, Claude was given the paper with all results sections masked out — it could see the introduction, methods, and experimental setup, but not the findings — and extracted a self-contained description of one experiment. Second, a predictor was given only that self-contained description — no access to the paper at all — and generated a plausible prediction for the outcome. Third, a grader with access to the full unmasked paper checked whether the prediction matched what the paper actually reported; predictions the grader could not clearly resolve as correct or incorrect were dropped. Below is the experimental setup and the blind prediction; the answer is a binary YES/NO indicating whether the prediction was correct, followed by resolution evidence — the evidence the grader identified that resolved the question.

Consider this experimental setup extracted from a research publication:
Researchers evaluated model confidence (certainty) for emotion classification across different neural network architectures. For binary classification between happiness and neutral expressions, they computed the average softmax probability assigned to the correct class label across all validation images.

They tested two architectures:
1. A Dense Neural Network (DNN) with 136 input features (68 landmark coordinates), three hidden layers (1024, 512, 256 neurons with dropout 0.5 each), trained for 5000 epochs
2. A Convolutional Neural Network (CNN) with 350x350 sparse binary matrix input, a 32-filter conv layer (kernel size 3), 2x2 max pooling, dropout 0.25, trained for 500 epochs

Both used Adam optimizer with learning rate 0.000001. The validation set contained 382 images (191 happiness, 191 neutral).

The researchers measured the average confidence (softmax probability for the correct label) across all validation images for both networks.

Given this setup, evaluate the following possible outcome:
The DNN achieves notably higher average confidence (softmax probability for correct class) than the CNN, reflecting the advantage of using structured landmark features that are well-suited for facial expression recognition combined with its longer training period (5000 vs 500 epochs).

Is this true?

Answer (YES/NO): YES